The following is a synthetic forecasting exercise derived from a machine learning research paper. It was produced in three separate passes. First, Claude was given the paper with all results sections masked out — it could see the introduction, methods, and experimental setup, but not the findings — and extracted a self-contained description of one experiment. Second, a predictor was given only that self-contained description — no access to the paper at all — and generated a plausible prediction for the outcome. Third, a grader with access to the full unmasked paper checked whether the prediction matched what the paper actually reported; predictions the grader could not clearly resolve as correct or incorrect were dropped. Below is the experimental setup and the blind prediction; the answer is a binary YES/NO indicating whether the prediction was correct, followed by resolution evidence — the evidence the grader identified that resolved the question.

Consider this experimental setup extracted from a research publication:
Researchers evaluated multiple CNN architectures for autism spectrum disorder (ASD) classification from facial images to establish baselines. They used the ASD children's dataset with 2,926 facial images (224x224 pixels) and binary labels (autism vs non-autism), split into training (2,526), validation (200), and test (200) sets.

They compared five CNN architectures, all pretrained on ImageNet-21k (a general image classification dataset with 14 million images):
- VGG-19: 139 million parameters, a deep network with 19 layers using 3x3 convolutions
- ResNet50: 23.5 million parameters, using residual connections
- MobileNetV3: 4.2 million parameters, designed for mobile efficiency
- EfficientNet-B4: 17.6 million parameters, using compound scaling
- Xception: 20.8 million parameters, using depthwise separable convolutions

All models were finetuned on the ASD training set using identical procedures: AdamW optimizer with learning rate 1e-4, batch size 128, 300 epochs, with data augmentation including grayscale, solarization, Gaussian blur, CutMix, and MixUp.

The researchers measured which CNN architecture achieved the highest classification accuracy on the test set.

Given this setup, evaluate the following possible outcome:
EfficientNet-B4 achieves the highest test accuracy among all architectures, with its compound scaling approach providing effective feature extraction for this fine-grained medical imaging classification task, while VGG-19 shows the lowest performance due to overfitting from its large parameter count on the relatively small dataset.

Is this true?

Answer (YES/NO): NO